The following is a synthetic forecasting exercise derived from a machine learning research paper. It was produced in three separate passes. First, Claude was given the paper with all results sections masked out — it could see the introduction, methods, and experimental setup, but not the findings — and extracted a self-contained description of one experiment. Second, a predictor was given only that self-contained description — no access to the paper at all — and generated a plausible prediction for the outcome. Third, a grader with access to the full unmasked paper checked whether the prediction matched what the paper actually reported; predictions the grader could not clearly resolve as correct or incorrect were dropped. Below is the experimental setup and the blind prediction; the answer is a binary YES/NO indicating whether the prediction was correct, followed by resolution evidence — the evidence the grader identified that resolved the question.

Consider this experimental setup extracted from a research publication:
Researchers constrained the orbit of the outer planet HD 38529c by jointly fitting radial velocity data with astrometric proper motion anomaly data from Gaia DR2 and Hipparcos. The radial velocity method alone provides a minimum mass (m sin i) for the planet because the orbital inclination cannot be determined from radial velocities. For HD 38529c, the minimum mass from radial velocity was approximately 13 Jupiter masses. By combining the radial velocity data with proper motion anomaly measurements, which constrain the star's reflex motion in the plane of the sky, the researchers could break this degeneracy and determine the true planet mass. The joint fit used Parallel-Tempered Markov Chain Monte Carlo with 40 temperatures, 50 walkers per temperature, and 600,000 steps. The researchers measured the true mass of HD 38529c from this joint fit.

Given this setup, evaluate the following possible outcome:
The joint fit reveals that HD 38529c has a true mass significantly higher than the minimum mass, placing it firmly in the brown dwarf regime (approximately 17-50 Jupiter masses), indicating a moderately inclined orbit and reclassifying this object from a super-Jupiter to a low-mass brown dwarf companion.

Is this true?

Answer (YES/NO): NO